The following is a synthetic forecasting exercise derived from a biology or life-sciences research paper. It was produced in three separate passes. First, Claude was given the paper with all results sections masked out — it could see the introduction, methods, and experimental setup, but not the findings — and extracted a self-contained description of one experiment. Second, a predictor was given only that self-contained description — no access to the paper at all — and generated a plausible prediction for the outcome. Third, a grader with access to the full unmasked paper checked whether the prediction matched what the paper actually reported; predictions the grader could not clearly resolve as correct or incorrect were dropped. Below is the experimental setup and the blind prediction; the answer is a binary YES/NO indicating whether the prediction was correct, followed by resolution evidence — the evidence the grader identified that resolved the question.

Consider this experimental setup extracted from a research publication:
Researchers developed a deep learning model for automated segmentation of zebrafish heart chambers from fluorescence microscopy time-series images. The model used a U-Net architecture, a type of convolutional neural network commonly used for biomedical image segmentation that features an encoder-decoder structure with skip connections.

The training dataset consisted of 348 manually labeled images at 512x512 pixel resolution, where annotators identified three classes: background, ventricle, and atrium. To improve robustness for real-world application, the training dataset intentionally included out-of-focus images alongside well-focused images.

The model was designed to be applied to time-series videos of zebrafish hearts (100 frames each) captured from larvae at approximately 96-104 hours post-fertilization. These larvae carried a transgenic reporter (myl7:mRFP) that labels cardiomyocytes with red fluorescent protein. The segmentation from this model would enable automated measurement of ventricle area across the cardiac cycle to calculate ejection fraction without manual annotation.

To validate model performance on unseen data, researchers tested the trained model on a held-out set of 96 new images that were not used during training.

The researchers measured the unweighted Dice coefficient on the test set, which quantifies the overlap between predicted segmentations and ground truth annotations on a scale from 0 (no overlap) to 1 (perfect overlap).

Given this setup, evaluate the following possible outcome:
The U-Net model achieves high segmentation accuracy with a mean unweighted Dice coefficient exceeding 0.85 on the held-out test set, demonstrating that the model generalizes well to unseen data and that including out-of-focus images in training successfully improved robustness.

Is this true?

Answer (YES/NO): YES